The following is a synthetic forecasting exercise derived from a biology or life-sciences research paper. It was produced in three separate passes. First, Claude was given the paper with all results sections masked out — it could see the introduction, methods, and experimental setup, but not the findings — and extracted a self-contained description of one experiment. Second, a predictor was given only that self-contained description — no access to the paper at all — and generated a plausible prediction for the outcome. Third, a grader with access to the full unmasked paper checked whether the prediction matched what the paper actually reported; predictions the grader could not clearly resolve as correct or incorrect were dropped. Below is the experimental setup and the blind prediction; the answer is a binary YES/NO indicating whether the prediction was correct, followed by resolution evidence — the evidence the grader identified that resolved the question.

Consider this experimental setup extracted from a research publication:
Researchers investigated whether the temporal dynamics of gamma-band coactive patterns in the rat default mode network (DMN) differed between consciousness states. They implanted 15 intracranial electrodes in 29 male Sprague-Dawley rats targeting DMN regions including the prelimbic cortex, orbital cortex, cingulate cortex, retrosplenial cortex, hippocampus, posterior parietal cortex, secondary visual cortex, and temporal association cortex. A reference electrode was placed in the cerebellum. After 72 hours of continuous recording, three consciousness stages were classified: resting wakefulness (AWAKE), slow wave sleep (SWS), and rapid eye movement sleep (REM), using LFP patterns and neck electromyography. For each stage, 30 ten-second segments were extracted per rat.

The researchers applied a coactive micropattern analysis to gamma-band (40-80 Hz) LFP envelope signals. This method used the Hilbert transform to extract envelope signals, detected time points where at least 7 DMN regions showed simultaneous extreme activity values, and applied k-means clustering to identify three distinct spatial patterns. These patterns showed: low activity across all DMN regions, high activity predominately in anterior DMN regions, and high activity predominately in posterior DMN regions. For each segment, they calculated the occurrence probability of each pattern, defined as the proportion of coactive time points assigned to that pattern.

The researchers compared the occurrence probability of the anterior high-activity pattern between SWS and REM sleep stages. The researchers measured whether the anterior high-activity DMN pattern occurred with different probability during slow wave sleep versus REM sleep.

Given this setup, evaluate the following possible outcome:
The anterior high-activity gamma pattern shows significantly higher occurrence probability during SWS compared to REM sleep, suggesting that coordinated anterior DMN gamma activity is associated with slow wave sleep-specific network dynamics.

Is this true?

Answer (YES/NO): NO